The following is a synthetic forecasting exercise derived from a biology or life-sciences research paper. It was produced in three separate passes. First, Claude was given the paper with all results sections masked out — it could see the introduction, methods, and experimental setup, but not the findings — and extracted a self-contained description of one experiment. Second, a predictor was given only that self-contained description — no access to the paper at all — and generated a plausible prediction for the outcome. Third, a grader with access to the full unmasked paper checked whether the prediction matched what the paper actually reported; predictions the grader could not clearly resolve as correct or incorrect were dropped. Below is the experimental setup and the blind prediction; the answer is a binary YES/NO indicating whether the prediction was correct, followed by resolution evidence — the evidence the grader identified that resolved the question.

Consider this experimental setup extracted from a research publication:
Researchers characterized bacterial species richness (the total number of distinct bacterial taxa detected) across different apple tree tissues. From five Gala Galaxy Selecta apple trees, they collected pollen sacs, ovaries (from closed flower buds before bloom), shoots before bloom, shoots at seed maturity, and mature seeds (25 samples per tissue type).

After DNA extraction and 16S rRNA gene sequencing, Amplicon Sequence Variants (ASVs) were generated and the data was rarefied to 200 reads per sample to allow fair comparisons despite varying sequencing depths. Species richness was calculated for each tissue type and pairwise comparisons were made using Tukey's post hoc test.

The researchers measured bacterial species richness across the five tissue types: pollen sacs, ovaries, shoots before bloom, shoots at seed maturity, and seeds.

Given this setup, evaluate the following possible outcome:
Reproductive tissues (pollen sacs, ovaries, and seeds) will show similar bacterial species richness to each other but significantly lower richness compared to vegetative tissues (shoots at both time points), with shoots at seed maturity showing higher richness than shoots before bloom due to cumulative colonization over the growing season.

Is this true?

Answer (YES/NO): NO